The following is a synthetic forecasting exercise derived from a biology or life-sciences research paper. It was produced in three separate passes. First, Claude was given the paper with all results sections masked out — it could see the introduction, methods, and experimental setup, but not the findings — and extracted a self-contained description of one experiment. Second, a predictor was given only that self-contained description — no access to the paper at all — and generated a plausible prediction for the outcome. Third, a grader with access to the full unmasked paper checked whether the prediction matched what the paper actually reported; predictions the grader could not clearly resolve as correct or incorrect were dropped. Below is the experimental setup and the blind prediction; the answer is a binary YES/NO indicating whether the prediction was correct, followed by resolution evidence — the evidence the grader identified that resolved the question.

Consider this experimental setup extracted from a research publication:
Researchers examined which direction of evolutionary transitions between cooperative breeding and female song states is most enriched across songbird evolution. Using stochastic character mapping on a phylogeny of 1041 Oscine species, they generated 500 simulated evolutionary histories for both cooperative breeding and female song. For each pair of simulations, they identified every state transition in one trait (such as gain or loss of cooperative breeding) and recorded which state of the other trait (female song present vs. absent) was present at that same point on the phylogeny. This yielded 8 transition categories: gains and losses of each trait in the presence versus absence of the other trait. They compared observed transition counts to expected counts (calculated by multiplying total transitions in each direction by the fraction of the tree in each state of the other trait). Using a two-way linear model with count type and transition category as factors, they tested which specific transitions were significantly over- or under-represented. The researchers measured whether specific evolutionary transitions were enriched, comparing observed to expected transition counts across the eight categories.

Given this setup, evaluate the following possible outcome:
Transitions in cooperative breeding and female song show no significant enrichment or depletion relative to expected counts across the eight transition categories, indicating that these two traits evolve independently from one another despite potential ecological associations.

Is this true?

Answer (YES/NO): NO